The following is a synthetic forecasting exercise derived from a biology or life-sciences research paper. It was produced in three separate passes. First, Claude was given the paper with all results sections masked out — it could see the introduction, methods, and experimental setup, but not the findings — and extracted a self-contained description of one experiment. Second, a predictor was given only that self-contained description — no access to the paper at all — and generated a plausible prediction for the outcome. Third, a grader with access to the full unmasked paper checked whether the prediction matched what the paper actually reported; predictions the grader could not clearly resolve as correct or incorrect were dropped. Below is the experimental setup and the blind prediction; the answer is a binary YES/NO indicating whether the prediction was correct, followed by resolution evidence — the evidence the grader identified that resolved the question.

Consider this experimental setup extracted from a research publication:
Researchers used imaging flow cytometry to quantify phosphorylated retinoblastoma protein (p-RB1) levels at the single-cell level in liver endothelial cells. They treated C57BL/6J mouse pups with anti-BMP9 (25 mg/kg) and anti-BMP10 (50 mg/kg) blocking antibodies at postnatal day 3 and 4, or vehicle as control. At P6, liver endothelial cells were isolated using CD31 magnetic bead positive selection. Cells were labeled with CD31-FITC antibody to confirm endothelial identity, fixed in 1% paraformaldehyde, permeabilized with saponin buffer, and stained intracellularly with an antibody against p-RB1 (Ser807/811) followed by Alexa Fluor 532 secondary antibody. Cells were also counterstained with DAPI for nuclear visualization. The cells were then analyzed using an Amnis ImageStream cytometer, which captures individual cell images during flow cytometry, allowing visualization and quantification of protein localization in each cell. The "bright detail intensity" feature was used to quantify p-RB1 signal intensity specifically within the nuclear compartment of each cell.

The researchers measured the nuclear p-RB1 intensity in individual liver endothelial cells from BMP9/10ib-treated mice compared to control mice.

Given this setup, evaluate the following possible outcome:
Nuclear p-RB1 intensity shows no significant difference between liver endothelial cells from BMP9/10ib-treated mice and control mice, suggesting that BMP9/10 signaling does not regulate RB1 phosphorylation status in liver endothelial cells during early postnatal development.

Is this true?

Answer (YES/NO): NO